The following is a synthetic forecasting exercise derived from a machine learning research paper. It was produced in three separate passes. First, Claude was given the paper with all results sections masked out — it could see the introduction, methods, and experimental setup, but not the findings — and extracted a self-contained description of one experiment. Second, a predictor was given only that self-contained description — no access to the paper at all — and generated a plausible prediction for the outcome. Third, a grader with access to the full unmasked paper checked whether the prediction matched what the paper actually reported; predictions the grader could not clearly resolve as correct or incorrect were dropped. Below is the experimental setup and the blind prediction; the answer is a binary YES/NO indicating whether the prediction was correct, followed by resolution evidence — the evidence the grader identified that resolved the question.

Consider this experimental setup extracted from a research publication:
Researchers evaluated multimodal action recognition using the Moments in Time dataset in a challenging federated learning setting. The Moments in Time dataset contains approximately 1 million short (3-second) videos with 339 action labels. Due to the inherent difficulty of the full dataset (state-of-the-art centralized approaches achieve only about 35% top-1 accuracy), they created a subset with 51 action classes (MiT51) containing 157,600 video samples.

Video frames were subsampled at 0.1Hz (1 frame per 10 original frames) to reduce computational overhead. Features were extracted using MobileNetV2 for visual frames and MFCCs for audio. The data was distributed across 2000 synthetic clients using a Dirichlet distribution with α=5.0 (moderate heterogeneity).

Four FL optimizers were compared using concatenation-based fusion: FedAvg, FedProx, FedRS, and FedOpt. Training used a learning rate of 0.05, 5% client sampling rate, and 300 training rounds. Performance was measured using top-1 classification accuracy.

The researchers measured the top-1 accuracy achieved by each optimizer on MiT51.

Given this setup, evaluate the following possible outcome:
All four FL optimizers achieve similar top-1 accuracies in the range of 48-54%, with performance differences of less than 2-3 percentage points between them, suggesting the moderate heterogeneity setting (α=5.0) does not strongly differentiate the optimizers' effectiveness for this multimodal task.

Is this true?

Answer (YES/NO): NO